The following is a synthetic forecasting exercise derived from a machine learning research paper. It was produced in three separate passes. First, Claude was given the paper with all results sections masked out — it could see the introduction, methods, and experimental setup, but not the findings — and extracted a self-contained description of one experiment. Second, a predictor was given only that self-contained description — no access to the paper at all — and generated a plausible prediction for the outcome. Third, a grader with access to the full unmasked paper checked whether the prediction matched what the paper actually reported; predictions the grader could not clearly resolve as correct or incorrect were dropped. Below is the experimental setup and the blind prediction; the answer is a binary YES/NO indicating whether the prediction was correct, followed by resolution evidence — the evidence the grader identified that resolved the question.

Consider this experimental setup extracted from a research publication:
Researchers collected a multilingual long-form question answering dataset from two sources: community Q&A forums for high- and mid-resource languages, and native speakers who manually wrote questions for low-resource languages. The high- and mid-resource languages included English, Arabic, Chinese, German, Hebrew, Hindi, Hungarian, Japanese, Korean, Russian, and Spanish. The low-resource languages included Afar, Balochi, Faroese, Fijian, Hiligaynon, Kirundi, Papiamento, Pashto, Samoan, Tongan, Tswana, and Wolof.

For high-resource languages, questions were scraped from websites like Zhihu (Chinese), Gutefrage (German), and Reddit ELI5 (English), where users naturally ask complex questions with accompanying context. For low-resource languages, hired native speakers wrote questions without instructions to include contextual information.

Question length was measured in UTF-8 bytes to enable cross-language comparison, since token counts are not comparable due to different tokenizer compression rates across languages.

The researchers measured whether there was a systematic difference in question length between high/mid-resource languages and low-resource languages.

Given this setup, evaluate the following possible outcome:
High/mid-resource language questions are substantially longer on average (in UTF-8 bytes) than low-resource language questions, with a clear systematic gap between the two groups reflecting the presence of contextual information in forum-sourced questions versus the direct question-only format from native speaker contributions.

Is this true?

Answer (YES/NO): YES